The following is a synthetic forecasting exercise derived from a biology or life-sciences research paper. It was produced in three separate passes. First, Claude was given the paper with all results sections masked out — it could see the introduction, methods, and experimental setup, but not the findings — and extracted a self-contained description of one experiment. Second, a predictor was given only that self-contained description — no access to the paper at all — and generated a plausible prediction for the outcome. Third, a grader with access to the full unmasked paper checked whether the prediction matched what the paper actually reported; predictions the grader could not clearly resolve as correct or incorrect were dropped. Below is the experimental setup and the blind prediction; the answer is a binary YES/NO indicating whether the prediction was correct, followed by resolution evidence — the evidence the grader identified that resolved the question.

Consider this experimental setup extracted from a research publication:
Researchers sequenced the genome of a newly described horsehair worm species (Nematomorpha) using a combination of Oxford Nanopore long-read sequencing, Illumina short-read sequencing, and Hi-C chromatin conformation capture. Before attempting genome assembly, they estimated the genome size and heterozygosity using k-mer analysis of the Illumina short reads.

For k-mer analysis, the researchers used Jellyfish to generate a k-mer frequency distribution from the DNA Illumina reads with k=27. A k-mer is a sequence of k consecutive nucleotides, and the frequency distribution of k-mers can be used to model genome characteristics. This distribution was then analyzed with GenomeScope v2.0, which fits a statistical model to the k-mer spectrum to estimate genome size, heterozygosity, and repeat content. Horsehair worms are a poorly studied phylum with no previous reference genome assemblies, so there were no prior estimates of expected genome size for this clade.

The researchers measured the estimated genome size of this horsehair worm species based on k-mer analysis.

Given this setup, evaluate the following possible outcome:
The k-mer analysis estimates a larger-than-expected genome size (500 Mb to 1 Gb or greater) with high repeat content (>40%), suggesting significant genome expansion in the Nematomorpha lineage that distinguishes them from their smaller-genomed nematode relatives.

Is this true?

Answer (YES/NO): NO